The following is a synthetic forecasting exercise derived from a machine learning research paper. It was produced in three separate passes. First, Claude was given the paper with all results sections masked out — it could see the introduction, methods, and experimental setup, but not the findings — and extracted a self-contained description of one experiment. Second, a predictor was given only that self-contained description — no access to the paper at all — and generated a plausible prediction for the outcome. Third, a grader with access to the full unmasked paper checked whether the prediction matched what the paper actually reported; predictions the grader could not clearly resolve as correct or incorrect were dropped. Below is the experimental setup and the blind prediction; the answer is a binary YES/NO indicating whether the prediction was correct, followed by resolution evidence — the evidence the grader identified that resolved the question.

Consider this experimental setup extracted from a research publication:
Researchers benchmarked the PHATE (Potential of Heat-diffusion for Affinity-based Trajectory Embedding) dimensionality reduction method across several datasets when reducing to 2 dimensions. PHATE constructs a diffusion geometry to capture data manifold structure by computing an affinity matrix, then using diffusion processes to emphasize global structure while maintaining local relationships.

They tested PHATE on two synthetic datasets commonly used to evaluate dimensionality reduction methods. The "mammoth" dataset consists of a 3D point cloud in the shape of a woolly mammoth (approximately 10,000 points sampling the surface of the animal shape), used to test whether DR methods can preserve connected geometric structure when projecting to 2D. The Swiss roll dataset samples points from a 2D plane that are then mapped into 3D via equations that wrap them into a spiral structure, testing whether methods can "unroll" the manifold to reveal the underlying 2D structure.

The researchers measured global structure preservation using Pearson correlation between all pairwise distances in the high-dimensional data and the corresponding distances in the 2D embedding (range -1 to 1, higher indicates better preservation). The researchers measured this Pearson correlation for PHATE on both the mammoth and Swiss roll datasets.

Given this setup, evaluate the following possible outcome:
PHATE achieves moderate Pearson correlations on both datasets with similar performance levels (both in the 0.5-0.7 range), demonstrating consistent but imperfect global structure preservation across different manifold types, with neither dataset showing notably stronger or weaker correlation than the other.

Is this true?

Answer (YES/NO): NO